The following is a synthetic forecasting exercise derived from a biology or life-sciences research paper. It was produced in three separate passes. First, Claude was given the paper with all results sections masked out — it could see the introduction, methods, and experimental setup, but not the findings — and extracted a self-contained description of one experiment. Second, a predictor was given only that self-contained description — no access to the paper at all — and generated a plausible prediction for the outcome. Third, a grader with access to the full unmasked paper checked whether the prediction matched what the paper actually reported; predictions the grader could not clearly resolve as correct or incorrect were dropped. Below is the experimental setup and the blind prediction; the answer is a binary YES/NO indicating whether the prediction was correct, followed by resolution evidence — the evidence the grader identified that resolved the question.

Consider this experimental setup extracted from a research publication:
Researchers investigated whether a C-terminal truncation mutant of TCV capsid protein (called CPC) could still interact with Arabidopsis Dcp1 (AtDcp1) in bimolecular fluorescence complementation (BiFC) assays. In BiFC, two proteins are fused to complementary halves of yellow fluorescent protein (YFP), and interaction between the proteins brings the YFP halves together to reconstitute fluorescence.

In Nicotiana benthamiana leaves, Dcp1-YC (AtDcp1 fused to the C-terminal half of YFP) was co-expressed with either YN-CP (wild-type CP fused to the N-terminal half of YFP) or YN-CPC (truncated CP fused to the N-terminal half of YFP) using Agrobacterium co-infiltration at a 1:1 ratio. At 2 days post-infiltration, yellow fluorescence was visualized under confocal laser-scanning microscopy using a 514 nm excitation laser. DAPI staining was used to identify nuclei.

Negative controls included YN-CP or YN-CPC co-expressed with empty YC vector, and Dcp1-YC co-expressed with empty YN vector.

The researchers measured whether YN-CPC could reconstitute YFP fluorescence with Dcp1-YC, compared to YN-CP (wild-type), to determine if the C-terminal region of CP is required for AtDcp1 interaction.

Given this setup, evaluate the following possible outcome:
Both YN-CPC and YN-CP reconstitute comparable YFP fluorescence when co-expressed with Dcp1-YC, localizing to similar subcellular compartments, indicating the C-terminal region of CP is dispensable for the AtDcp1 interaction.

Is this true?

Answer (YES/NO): YES